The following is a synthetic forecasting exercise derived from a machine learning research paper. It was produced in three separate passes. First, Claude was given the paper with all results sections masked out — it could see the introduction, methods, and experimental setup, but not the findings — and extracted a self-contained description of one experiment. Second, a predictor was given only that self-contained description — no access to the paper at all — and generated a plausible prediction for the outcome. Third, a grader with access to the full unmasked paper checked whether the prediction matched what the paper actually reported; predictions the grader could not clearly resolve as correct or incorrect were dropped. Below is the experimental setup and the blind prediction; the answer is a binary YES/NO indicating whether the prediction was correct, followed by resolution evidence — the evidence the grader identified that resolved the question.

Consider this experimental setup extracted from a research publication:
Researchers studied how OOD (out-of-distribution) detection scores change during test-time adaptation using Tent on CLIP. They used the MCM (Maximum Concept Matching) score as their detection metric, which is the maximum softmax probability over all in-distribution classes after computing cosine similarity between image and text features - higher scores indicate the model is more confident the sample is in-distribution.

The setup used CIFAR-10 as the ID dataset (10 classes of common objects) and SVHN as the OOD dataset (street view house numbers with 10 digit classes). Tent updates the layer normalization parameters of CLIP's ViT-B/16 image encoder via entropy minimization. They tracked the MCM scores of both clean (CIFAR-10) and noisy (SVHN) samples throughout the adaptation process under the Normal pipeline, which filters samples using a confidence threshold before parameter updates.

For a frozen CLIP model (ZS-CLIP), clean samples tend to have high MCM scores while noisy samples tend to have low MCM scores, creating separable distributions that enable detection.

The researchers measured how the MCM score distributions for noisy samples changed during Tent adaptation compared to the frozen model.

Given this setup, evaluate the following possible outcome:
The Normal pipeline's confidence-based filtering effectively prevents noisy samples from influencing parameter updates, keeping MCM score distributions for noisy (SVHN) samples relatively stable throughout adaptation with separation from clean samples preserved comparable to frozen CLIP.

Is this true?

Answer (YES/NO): NO